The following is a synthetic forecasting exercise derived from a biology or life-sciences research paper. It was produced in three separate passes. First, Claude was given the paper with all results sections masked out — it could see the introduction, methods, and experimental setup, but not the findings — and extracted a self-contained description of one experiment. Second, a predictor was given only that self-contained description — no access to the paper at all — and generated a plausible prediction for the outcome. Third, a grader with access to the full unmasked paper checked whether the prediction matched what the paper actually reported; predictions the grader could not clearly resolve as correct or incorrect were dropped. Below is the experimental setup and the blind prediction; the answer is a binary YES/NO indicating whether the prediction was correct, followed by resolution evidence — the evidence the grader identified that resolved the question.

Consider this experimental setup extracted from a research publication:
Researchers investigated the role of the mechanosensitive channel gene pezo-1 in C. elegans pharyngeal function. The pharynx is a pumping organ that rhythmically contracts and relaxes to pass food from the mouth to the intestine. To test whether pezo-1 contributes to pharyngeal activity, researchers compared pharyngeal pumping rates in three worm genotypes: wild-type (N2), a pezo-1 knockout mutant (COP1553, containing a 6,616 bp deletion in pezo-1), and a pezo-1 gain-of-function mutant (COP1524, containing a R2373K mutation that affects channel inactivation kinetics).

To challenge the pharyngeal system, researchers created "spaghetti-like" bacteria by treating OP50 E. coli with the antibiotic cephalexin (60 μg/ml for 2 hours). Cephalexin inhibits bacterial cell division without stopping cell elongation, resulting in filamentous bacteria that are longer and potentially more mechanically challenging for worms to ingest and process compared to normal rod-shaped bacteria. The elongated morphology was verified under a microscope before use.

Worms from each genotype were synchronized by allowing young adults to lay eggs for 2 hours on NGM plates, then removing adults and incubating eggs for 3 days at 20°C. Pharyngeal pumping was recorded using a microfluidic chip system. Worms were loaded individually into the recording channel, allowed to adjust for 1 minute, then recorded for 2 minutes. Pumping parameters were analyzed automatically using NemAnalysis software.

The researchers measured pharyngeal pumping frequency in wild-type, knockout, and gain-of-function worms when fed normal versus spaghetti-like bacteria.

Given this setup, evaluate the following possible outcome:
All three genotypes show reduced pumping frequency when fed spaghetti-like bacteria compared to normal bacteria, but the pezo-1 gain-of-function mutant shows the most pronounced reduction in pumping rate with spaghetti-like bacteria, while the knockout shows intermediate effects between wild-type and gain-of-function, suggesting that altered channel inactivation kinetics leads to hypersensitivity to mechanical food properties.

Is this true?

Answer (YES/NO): NO